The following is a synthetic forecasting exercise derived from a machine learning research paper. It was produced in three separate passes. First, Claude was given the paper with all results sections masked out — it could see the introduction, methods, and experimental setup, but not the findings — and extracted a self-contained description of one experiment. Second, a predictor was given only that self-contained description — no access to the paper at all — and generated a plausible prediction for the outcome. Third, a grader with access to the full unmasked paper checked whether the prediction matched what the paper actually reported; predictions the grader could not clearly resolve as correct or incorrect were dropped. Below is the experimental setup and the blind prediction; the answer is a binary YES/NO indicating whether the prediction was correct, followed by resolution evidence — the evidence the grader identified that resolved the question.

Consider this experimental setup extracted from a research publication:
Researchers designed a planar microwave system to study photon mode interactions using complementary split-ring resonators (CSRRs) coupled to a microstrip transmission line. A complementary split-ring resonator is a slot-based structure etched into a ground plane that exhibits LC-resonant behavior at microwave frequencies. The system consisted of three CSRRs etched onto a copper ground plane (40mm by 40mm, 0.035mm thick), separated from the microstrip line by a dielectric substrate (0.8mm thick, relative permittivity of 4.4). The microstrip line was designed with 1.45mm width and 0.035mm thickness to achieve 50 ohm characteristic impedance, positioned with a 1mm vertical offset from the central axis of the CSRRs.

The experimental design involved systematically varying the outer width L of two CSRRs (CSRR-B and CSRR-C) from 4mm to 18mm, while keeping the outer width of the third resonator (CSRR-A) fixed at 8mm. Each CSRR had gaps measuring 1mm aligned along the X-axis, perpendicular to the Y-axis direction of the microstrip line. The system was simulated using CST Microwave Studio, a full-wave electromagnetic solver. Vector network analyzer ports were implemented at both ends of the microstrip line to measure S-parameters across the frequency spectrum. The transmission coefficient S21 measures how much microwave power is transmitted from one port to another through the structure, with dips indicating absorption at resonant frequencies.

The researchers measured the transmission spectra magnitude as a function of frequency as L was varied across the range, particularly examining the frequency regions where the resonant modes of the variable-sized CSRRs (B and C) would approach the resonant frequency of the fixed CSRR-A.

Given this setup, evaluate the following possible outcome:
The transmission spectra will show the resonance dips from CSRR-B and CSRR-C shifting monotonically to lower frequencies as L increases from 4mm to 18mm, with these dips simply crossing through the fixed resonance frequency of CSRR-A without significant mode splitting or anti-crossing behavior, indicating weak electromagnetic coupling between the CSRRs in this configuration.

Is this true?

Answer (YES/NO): NO